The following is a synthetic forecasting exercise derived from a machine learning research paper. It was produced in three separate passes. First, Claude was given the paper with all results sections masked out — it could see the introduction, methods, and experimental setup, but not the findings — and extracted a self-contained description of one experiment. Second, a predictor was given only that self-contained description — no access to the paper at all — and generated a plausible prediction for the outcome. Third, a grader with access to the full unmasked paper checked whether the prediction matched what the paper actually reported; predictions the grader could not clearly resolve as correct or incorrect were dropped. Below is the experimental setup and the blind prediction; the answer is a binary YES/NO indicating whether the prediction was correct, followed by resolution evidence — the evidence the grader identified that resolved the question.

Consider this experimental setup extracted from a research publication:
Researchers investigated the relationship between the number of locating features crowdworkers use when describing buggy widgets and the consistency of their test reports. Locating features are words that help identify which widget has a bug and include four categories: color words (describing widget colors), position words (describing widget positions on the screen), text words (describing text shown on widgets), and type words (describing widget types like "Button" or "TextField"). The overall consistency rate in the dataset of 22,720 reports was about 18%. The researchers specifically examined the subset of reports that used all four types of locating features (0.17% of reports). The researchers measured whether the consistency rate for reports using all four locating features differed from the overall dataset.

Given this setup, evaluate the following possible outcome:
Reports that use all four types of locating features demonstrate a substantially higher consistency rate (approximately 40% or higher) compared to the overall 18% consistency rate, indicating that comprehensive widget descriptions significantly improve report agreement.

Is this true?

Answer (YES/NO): YES